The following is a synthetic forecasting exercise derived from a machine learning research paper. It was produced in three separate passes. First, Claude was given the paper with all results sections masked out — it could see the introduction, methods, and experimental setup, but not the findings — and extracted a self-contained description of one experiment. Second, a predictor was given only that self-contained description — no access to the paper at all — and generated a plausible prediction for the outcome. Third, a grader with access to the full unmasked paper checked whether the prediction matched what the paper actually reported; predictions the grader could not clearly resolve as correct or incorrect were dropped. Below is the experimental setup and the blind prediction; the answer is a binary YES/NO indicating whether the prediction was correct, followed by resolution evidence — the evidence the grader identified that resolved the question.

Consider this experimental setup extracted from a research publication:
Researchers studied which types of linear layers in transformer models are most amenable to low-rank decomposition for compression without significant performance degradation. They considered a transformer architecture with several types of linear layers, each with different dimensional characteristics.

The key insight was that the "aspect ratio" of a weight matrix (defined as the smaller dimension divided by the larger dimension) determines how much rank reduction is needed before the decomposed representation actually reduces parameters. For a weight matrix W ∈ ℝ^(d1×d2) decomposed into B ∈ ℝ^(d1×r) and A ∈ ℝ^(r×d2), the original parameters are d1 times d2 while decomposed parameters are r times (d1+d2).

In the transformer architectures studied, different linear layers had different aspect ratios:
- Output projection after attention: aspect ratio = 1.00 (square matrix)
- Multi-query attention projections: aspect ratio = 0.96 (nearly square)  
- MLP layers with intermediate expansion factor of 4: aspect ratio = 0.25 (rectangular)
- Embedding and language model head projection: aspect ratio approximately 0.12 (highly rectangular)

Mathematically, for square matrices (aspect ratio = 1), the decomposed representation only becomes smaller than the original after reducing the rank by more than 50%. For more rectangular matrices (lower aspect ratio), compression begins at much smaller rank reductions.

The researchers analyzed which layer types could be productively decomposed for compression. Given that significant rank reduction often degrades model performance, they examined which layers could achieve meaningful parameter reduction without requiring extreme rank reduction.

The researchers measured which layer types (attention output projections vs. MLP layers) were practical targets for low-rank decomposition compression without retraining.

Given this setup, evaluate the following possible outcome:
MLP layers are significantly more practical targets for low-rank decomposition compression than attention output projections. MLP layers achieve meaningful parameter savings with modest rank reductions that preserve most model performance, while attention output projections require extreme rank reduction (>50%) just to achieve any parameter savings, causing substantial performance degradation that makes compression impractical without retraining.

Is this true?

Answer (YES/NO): YES